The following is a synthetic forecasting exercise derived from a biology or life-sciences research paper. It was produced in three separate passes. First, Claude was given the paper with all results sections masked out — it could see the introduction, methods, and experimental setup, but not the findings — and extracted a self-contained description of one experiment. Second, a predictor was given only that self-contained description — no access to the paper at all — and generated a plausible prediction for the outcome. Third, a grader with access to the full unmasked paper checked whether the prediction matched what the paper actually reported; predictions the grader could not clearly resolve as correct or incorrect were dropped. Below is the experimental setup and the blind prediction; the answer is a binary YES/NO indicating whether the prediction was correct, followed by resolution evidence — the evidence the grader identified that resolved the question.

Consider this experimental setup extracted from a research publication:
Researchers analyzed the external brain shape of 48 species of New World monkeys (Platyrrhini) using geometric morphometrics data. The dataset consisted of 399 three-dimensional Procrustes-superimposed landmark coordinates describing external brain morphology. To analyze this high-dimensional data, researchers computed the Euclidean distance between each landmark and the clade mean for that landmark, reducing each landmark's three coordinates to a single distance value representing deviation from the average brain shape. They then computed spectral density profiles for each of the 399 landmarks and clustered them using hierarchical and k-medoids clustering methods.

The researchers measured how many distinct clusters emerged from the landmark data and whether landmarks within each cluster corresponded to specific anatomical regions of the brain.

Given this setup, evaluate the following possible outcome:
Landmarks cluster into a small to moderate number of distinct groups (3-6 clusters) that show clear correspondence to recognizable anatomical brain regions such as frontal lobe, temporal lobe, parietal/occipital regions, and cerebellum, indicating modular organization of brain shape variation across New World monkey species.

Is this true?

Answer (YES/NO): YES